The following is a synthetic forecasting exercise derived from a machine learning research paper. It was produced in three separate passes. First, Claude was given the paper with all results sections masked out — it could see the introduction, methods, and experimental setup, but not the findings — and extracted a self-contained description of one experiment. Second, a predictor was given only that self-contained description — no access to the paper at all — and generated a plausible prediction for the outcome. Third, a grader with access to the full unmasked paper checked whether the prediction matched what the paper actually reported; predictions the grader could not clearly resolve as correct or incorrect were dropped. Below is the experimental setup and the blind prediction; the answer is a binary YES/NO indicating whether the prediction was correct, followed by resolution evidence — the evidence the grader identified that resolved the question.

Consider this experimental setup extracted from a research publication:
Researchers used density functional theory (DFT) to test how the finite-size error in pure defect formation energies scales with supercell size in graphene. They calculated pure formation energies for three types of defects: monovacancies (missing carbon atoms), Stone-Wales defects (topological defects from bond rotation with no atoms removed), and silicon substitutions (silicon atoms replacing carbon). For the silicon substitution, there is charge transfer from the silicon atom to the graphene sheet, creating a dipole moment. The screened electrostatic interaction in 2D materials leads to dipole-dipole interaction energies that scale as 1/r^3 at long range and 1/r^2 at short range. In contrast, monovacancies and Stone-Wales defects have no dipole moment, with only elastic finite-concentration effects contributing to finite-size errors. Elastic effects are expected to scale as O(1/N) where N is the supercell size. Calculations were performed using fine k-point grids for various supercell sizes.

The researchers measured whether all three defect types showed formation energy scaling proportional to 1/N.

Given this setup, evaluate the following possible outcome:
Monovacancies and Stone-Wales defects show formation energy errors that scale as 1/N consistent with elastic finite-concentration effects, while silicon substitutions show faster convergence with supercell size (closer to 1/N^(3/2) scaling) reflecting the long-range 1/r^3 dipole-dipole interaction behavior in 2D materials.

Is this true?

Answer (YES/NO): NO